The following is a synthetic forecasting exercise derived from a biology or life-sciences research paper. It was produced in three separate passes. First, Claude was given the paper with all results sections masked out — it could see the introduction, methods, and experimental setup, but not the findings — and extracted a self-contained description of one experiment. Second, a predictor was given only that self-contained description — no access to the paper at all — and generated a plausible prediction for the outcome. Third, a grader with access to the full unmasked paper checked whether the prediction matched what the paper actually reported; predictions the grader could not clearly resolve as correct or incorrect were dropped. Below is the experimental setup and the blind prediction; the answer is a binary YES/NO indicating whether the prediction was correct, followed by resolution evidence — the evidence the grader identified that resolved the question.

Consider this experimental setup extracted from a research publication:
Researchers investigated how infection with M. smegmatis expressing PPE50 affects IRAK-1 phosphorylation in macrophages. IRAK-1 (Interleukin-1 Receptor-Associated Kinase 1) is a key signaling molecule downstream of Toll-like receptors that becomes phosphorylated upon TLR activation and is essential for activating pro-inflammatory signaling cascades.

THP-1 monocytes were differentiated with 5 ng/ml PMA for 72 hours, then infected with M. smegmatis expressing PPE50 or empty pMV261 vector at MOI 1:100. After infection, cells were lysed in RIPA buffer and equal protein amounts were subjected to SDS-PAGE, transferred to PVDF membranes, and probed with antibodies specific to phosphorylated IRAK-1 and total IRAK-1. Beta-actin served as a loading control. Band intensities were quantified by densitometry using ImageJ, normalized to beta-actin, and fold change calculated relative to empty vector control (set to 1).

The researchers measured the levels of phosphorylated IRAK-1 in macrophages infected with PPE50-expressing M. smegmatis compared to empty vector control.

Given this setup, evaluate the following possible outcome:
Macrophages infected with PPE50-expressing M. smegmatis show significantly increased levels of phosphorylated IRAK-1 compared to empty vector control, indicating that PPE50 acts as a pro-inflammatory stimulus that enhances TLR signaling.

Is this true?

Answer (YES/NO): YES